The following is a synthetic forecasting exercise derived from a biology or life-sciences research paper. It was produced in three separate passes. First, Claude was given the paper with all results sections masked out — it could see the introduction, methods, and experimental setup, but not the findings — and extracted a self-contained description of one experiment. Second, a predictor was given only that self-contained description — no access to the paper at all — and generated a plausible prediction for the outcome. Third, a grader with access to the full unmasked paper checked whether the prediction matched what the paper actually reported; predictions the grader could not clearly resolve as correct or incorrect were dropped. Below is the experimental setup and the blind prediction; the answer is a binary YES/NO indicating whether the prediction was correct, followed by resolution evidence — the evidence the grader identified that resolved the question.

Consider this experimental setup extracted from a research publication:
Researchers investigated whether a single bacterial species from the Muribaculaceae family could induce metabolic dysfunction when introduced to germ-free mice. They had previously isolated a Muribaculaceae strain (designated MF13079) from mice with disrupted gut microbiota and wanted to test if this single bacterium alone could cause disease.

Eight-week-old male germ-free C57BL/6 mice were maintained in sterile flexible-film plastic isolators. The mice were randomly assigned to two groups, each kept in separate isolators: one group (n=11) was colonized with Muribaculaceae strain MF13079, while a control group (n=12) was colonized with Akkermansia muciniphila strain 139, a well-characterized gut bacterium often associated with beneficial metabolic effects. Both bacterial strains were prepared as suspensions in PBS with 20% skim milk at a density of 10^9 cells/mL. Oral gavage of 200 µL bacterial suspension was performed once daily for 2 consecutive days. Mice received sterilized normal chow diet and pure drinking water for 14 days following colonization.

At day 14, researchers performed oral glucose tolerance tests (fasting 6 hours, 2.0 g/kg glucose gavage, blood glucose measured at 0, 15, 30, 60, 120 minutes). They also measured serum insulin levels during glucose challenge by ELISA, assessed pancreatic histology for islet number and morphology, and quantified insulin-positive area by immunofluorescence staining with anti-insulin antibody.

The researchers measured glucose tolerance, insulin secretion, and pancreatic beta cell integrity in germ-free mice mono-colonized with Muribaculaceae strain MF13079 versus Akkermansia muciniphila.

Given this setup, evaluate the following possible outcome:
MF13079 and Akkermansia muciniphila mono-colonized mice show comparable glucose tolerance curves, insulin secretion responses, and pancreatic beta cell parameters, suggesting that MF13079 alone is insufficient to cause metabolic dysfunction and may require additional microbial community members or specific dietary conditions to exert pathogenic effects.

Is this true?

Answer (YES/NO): NO